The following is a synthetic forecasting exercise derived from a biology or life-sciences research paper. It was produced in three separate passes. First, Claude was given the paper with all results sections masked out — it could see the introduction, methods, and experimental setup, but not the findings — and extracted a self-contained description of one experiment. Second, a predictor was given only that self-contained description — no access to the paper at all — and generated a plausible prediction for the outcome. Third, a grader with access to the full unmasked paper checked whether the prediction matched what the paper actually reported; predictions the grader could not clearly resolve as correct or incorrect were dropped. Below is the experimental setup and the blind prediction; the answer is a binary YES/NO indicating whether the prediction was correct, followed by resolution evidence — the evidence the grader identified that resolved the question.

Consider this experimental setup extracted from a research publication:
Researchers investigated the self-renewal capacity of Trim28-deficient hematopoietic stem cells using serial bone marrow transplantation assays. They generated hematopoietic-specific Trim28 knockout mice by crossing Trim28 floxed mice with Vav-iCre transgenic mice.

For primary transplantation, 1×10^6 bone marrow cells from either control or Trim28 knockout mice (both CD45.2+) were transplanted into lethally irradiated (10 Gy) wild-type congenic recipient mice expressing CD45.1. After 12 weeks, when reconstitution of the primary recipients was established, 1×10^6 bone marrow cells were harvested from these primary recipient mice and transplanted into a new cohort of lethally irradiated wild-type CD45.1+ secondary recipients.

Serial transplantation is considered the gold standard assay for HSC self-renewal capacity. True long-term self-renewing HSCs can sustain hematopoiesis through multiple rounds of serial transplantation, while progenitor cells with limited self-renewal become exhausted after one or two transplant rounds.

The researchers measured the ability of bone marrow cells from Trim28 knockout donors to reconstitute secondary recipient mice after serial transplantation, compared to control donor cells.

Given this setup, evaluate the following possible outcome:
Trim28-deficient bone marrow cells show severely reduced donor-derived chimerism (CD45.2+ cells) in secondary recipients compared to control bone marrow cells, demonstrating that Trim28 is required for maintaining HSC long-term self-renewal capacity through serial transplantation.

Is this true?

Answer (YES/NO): YES